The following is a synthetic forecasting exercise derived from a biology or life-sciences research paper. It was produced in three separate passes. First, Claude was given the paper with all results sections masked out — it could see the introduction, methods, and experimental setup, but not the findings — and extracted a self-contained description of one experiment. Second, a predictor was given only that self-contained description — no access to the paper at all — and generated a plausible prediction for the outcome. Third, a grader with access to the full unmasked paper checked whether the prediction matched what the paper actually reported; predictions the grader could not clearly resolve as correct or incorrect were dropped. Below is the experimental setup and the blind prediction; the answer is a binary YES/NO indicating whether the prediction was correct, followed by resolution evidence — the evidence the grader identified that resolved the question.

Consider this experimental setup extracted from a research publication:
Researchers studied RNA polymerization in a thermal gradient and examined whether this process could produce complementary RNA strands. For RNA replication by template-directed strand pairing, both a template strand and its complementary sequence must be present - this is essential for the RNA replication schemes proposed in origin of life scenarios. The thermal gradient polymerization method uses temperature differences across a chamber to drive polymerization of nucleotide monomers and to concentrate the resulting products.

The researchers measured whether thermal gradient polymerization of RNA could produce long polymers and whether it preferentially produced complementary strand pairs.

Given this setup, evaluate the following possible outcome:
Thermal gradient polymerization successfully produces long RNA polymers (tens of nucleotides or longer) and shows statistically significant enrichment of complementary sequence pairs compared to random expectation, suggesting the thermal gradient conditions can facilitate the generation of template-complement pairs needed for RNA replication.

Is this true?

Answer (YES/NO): NO